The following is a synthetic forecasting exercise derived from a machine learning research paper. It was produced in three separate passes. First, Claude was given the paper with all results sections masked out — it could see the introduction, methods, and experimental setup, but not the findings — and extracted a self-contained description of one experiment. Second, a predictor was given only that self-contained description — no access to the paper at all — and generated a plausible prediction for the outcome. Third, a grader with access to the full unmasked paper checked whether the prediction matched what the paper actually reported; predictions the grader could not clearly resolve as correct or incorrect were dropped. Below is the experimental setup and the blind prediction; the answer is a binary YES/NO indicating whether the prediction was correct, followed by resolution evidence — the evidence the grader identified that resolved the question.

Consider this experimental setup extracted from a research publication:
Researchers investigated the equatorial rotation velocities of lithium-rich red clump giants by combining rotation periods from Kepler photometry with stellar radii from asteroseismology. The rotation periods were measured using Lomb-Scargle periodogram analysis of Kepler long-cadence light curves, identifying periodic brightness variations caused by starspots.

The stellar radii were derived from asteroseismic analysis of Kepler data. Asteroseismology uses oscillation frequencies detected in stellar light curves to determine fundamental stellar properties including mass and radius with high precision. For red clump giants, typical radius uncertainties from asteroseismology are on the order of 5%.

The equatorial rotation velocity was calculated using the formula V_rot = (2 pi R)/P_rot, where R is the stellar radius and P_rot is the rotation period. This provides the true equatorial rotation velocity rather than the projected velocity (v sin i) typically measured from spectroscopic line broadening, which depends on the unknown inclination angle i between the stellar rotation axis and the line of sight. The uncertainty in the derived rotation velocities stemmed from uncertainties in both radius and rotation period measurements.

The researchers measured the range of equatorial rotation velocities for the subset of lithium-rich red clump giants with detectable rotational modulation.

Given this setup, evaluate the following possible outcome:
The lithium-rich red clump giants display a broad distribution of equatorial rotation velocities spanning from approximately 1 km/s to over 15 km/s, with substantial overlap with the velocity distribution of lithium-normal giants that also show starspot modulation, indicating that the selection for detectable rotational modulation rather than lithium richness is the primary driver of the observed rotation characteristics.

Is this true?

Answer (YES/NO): NO